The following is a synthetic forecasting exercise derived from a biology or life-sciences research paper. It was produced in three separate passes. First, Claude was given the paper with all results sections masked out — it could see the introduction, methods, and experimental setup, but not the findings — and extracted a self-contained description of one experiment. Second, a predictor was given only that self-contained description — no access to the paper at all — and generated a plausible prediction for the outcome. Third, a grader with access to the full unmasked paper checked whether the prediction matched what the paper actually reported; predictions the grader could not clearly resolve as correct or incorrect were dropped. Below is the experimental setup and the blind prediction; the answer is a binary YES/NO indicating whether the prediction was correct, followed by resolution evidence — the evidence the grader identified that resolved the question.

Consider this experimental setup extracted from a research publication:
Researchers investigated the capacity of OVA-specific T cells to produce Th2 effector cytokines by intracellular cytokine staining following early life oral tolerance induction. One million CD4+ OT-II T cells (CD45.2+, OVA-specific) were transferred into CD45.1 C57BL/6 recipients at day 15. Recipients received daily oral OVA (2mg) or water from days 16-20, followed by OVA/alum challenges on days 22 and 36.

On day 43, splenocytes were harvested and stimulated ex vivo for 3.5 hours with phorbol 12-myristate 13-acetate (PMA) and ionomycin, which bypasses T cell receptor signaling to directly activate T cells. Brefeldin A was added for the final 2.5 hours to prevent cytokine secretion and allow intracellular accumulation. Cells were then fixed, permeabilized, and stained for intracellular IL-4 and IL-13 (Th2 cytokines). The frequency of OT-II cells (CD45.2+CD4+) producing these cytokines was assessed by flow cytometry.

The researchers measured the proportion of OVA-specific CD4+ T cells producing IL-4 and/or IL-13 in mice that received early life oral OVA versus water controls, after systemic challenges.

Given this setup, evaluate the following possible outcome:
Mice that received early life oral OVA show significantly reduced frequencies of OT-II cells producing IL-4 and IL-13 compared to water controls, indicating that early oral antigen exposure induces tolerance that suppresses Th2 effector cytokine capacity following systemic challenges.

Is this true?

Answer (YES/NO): NO